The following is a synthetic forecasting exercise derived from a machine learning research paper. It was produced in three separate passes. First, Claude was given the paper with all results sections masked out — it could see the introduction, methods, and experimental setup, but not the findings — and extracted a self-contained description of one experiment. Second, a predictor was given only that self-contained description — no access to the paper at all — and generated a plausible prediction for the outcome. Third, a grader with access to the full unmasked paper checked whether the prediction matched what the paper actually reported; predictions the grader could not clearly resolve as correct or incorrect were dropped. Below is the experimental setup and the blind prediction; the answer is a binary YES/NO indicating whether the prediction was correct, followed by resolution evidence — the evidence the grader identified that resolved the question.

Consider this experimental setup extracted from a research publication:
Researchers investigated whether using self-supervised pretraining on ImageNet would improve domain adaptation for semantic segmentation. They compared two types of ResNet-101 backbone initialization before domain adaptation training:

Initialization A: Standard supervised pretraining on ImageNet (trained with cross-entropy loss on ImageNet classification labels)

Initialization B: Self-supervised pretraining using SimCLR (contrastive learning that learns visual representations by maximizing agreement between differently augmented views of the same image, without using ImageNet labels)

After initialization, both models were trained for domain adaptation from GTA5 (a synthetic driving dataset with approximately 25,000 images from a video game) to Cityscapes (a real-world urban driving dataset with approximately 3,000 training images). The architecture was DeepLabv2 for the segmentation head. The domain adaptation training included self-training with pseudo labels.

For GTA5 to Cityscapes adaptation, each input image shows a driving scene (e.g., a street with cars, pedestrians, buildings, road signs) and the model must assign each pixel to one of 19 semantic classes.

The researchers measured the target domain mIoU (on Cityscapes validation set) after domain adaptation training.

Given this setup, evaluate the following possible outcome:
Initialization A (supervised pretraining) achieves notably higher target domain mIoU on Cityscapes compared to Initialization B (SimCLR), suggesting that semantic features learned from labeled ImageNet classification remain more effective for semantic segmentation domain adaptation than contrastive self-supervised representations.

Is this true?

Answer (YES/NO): NO